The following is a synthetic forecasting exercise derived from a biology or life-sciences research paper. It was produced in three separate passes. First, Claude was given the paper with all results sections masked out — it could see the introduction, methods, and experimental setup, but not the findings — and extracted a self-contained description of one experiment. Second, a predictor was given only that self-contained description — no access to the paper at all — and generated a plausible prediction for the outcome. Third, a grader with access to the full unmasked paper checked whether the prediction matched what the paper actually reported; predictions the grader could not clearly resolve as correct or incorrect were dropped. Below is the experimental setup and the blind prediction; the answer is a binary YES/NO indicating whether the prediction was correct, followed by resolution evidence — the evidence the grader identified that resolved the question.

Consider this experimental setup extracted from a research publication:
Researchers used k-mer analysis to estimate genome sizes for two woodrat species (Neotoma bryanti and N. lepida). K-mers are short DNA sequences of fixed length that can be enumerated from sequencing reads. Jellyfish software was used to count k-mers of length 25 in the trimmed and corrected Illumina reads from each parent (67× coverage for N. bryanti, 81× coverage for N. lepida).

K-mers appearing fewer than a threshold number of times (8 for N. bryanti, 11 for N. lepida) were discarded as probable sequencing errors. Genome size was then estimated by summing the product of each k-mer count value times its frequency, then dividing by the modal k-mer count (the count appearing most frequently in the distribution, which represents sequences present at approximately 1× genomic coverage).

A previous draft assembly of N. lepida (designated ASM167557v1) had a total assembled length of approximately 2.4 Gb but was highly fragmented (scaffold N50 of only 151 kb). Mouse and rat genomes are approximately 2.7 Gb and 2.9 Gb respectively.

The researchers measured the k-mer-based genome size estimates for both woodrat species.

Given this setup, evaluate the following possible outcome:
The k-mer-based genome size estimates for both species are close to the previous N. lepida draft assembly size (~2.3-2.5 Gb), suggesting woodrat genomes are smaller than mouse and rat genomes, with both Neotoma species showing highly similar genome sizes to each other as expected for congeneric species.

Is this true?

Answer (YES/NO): NO